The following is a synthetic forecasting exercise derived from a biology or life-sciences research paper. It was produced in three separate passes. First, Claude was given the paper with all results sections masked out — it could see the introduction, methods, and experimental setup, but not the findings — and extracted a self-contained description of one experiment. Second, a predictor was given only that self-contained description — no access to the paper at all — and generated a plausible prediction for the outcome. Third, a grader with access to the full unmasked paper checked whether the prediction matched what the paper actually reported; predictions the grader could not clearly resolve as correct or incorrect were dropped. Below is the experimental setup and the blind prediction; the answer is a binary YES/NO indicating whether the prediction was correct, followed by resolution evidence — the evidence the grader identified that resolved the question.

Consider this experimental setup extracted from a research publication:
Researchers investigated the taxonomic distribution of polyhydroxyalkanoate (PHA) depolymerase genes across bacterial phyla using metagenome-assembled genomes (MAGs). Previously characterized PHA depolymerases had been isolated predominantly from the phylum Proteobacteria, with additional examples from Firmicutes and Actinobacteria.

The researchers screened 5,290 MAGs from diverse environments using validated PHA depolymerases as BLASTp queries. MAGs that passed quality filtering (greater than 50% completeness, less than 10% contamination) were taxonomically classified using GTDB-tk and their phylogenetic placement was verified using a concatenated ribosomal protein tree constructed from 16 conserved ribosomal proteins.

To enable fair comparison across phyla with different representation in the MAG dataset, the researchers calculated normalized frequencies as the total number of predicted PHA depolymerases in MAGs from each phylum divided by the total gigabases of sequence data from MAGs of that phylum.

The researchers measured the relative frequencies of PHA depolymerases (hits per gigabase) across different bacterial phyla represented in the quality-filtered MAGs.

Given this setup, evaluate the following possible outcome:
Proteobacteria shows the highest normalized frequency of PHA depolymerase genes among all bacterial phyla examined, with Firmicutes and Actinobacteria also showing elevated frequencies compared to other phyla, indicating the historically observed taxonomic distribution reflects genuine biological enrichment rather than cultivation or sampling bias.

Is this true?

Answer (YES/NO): NO